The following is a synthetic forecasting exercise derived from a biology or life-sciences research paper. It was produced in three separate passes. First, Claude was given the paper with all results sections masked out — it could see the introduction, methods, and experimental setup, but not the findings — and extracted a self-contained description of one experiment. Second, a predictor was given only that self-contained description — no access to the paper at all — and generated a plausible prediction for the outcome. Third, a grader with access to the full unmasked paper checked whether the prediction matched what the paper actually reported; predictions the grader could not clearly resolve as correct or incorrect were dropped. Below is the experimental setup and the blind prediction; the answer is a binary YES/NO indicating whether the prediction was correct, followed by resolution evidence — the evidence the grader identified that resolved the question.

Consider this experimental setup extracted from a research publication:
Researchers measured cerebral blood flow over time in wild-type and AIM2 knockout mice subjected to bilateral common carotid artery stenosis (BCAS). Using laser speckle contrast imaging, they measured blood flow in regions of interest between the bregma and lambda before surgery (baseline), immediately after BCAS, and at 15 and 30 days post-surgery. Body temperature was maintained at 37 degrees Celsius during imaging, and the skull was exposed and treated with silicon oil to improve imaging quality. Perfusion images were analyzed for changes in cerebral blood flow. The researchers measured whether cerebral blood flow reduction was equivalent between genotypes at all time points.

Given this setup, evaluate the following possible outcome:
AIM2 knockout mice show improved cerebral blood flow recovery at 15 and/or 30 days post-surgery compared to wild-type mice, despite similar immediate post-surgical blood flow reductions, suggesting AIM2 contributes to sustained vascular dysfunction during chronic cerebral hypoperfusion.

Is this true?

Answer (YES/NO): YES